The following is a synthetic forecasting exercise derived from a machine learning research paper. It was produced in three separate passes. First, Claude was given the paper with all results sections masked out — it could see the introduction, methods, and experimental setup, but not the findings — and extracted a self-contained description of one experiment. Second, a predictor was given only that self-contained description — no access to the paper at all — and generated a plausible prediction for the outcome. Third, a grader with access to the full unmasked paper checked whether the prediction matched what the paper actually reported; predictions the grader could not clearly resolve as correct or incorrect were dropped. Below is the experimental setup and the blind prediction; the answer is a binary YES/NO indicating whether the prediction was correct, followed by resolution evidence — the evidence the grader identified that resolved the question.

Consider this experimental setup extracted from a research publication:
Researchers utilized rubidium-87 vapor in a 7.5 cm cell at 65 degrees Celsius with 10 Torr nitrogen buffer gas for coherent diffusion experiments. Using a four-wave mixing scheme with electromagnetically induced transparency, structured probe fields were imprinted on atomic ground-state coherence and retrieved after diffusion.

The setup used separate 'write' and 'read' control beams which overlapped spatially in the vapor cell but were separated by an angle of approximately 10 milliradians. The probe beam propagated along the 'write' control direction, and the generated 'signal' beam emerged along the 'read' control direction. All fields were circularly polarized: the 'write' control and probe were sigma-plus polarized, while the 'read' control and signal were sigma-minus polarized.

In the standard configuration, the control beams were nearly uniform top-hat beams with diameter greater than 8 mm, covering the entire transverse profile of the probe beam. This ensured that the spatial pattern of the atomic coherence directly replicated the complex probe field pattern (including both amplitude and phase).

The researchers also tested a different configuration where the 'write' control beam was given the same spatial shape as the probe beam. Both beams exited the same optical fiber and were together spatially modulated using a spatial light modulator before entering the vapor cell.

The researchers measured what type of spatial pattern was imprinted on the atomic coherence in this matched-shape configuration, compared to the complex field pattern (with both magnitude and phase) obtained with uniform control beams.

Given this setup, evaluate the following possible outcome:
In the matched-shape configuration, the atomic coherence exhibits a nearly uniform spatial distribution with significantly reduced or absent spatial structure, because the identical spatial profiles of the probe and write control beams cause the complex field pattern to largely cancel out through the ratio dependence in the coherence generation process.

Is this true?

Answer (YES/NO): NO